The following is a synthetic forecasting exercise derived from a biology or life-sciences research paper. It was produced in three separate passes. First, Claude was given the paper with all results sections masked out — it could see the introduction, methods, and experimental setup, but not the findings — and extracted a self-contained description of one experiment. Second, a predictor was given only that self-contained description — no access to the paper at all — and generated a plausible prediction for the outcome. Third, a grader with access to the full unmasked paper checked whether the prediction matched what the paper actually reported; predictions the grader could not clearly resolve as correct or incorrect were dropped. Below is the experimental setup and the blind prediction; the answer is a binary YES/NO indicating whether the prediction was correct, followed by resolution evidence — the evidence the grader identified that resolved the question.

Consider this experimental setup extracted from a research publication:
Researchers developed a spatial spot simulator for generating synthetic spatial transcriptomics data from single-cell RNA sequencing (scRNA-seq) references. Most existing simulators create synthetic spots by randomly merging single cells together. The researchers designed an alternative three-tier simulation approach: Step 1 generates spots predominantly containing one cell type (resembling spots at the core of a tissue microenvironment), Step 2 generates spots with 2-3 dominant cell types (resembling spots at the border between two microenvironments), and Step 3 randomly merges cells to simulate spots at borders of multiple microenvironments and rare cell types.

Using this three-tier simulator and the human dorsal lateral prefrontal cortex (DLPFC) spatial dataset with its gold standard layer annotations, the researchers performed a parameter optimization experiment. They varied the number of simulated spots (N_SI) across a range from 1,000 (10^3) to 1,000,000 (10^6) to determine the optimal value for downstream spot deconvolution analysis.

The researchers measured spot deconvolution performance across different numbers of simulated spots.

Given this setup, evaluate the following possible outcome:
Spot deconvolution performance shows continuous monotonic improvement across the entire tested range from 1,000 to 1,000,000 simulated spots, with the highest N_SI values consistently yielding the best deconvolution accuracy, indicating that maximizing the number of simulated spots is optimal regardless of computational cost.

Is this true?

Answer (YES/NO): NO